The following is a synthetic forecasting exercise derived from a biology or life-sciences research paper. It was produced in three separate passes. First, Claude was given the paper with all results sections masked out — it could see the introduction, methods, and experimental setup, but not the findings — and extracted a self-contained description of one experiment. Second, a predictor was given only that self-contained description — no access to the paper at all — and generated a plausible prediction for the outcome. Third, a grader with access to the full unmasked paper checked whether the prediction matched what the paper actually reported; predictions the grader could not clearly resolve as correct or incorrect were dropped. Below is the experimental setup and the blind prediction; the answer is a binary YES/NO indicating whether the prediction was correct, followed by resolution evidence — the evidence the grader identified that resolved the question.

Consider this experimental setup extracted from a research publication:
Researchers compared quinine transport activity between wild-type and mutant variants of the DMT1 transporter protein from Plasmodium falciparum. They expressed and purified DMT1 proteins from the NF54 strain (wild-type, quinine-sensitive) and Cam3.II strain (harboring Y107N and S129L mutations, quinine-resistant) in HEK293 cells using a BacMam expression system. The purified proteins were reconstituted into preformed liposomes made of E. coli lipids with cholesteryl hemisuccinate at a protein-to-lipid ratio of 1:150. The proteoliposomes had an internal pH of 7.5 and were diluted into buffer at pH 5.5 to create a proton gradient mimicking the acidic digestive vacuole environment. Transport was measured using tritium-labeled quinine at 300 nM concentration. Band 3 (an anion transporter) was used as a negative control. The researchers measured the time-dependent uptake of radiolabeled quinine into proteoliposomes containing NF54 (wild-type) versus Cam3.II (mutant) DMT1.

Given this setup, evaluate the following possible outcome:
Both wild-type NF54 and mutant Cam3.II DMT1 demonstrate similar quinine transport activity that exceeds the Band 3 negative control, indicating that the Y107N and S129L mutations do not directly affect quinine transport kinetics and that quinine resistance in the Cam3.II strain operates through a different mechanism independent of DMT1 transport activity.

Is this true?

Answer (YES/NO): NO